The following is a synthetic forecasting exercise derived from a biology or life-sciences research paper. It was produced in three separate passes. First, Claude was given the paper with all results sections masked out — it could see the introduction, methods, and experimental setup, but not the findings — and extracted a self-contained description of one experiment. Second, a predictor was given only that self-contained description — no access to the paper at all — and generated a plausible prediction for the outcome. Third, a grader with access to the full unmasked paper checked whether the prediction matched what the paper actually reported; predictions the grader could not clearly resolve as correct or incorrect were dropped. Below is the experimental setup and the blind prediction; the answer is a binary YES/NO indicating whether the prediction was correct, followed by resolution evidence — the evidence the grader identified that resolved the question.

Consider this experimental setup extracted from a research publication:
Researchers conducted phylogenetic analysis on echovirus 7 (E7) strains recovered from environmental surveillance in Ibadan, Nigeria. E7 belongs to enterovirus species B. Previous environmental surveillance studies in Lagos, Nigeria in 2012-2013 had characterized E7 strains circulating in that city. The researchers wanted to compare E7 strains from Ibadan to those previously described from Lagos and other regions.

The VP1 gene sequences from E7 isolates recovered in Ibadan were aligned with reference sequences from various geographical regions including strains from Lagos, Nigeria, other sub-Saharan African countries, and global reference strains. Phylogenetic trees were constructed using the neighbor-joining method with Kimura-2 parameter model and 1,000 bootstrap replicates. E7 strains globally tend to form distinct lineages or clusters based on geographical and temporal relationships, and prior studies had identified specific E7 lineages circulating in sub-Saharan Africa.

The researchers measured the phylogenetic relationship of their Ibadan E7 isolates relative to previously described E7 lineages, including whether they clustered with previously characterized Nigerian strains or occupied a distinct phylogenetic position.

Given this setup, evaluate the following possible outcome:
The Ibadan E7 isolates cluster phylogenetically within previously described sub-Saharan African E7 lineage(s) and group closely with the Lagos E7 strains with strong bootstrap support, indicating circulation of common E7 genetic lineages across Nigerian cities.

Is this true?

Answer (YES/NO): NO